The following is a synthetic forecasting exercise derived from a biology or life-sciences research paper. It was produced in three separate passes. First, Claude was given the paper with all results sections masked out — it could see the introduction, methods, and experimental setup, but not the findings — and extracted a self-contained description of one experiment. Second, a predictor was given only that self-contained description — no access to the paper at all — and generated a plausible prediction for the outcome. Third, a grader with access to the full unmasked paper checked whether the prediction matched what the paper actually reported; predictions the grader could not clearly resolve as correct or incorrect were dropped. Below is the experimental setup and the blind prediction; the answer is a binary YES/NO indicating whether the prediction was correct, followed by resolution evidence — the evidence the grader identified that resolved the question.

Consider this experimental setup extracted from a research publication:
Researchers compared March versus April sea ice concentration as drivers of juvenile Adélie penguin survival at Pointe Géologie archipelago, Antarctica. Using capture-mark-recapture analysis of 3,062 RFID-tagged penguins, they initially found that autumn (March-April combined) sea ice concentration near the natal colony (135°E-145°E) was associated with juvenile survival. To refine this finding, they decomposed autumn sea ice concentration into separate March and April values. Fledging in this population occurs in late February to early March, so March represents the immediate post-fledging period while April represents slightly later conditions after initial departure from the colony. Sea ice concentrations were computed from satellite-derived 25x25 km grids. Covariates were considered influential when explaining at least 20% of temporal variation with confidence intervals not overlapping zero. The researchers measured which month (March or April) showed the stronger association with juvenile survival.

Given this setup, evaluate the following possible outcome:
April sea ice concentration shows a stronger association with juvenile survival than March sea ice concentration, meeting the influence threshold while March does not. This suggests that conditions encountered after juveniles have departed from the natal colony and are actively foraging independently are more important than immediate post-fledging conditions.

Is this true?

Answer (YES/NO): YES